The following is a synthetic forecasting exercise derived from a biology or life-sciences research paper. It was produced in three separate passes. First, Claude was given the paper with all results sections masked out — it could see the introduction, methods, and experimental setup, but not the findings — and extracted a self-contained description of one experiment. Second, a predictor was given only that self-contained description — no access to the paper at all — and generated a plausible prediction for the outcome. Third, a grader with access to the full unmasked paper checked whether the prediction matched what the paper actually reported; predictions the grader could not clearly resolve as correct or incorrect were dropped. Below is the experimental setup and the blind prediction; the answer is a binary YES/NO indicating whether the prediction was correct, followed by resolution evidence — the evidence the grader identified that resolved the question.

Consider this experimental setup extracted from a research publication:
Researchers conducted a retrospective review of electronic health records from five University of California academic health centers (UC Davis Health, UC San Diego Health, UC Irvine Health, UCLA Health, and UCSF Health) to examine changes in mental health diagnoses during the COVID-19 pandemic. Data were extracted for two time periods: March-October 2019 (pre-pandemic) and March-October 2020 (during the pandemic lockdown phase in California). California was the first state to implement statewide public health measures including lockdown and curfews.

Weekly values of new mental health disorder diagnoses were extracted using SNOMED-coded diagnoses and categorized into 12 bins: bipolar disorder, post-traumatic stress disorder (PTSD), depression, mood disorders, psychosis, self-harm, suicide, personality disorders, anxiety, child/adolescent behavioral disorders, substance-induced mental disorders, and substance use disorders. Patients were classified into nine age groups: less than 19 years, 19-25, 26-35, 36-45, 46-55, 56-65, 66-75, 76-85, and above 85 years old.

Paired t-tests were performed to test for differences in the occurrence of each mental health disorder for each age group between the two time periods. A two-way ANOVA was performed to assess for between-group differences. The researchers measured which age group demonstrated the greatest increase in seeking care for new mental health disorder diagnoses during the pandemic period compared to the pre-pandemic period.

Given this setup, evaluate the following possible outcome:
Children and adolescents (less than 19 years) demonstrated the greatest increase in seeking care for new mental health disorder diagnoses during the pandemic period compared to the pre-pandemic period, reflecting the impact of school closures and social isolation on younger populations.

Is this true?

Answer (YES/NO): NO